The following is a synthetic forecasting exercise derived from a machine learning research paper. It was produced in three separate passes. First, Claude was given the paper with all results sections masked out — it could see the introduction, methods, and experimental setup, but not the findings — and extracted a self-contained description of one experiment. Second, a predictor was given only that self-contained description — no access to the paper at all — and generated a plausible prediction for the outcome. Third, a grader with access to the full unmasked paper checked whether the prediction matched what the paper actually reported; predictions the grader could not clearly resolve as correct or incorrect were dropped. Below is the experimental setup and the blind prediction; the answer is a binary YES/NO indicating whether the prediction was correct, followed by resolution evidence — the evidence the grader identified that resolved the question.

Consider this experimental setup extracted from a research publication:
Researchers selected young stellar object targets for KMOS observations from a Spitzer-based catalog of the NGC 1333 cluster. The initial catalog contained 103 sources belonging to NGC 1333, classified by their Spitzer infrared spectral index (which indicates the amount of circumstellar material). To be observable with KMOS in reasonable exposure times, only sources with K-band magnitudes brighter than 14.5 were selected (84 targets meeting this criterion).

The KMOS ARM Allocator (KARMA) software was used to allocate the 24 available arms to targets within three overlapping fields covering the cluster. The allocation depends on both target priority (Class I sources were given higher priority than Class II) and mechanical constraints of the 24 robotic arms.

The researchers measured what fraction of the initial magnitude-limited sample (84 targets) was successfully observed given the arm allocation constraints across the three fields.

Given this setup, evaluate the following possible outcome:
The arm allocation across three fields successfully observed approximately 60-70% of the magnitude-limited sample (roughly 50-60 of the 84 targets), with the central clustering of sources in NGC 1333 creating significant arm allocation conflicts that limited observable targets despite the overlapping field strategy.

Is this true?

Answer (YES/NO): NO